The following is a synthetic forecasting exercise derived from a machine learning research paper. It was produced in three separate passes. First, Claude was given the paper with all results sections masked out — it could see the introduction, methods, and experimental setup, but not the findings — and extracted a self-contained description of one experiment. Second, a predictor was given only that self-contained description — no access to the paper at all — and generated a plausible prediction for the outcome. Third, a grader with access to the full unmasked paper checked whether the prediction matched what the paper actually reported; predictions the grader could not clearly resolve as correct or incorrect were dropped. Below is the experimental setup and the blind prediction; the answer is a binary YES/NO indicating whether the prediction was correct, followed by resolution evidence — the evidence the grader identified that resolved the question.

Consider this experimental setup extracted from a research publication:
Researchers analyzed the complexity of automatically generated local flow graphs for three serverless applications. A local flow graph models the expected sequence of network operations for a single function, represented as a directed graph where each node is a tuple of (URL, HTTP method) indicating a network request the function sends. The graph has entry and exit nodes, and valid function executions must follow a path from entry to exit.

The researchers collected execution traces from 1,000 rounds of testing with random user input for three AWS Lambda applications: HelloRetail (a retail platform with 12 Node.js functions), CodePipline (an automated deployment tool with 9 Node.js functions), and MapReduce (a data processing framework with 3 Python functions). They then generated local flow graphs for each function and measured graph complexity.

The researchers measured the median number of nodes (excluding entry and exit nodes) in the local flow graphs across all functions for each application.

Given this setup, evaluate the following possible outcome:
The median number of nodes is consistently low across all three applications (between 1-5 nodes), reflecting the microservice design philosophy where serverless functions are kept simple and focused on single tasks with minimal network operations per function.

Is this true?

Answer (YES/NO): NO